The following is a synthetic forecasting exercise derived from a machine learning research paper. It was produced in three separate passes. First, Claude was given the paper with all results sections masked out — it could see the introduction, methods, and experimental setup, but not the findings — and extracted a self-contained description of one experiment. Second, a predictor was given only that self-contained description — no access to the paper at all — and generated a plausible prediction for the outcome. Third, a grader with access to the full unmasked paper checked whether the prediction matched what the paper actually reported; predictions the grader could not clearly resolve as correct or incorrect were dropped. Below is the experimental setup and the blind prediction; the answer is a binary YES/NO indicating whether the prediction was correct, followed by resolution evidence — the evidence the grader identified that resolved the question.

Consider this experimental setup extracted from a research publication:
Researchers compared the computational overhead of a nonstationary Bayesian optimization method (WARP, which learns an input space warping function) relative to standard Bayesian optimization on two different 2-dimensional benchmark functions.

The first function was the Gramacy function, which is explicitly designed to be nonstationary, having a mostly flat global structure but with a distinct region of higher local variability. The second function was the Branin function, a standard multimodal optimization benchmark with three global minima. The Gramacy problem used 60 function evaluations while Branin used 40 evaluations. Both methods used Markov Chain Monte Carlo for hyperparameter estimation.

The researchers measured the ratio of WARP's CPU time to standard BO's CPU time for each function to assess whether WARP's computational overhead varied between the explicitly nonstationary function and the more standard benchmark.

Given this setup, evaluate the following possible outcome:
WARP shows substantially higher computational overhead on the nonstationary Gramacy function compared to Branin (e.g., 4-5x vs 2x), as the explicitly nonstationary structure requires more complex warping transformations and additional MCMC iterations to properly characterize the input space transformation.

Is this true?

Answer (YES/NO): NO